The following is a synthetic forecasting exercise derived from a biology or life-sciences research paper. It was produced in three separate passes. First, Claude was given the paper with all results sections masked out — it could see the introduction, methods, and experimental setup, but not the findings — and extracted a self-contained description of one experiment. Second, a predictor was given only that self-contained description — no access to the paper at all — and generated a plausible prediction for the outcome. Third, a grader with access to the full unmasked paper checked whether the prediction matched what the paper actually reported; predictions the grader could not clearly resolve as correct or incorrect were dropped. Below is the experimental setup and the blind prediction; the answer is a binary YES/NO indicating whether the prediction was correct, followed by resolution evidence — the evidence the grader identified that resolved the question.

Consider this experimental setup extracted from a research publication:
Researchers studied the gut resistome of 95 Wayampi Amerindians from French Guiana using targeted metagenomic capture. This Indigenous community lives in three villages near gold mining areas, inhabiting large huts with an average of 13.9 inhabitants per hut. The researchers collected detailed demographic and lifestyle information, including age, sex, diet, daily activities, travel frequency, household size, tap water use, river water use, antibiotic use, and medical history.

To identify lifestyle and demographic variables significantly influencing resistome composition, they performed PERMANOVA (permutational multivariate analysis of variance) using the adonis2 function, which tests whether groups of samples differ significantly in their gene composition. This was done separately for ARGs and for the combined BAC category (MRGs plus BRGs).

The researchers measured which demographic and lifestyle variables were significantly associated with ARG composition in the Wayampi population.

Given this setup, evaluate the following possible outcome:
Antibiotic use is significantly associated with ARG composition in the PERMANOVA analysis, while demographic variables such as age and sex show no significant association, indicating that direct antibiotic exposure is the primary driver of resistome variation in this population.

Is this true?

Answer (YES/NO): NO